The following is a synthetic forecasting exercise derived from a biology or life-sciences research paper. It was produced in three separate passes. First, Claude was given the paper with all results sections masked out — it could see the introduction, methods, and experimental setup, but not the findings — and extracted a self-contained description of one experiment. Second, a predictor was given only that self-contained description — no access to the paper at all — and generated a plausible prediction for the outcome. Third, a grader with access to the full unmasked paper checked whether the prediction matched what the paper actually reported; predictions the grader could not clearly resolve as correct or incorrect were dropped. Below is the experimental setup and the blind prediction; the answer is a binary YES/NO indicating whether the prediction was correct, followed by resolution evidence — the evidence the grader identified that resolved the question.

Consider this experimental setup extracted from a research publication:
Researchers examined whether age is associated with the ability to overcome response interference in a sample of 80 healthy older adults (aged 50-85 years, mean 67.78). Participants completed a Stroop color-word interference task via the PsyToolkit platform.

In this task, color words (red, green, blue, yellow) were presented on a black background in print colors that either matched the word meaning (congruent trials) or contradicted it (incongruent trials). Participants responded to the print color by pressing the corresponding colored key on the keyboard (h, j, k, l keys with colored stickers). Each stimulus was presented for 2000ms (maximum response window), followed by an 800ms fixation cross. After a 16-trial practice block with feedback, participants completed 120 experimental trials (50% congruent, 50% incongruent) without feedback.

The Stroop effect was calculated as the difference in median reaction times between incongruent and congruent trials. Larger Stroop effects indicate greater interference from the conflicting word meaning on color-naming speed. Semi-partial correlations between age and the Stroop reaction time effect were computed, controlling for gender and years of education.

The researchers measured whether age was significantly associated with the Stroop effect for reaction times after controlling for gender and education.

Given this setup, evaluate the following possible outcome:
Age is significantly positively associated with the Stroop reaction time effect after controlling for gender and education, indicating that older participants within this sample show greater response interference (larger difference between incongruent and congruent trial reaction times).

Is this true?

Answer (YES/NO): YES